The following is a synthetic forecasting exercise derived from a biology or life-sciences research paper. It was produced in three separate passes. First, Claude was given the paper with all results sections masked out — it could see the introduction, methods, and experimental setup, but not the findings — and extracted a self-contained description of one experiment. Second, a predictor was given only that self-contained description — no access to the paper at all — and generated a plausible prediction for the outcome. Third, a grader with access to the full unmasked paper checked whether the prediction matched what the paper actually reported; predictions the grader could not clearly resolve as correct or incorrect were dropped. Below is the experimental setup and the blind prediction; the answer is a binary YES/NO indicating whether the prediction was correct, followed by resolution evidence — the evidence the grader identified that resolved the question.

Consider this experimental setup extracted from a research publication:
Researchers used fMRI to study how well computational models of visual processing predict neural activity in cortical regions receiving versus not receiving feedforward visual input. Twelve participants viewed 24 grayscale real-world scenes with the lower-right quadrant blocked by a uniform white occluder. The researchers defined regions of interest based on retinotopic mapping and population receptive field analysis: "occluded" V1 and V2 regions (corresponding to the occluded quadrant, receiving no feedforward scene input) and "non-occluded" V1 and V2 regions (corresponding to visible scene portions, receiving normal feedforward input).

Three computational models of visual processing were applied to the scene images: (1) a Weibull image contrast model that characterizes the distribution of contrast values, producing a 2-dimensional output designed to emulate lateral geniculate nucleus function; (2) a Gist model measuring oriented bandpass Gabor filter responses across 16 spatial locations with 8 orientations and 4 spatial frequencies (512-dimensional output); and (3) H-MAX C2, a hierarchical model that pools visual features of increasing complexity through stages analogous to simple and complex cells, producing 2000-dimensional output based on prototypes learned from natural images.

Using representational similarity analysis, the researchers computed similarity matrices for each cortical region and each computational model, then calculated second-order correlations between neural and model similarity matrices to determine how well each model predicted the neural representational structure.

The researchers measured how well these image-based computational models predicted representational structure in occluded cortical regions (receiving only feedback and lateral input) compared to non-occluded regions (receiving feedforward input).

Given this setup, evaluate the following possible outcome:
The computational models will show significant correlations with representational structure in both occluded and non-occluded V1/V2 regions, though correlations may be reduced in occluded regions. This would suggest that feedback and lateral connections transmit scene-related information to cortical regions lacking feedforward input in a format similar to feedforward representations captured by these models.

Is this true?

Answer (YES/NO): NO